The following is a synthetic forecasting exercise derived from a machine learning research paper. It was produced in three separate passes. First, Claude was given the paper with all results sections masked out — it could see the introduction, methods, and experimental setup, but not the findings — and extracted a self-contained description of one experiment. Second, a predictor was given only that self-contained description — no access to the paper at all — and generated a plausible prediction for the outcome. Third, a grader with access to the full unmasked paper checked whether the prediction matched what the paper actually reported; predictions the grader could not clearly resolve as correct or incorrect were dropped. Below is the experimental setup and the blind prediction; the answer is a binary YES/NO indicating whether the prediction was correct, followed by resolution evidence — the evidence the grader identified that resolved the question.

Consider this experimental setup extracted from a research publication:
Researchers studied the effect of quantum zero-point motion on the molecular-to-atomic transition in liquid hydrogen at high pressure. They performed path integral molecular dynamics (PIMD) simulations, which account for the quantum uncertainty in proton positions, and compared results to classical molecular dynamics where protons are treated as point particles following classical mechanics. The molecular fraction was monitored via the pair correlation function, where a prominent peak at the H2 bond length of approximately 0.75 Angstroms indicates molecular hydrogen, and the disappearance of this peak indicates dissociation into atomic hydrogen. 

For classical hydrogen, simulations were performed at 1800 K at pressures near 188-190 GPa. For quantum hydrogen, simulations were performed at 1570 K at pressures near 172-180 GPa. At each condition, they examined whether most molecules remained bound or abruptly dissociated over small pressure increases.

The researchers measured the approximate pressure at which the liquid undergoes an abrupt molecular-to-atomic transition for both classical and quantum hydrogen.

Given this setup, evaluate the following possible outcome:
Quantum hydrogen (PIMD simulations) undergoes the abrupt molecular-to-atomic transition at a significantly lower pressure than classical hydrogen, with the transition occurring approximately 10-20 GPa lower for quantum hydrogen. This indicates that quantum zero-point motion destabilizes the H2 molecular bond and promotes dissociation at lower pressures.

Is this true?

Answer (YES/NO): YES